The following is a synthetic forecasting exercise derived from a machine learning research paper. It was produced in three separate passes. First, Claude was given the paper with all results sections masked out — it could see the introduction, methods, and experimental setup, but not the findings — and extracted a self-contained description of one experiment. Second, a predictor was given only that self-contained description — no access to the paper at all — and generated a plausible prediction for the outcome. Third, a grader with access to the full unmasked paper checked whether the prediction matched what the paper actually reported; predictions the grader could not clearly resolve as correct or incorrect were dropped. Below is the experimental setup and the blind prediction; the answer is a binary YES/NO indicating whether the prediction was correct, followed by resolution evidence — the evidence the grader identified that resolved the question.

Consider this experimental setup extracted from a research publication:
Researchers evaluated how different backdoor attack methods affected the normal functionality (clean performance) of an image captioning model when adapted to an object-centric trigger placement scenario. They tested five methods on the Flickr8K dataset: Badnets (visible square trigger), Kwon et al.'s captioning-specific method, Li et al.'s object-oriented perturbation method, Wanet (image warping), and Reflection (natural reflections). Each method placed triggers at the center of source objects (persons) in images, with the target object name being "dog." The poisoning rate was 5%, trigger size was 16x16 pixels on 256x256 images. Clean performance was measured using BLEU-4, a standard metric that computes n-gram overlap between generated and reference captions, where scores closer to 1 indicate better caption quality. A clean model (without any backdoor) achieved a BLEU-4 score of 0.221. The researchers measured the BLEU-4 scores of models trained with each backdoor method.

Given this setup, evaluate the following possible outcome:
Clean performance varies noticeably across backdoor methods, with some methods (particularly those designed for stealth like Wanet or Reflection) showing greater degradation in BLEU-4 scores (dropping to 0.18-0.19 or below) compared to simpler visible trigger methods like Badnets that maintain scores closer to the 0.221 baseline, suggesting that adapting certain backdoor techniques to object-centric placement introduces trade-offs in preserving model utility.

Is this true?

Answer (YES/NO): NO